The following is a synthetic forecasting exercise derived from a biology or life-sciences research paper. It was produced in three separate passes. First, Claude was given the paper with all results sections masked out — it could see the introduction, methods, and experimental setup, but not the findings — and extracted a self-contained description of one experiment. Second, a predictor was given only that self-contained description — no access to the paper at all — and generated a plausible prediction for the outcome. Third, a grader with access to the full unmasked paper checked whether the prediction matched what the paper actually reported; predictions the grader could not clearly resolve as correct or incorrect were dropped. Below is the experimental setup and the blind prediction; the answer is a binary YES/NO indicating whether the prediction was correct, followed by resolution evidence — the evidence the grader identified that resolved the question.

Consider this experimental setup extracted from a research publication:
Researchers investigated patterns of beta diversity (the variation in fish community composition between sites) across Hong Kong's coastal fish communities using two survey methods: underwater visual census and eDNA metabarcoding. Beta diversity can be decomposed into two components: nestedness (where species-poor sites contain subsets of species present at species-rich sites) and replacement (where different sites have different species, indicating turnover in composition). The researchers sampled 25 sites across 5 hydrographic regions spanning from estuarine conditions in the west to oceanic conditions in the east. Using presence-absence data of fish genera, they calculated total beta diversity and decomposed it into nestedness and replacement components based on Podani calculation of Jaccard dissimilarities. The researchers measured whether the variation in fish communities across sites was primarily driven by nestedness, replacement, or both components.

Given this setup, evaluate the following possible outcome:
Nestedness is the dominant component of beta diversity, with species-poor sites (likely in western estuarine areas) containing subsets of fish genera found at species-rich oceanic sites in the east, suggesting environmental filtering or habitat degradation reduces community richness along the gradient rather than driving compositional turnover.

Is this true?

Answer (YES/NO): NO